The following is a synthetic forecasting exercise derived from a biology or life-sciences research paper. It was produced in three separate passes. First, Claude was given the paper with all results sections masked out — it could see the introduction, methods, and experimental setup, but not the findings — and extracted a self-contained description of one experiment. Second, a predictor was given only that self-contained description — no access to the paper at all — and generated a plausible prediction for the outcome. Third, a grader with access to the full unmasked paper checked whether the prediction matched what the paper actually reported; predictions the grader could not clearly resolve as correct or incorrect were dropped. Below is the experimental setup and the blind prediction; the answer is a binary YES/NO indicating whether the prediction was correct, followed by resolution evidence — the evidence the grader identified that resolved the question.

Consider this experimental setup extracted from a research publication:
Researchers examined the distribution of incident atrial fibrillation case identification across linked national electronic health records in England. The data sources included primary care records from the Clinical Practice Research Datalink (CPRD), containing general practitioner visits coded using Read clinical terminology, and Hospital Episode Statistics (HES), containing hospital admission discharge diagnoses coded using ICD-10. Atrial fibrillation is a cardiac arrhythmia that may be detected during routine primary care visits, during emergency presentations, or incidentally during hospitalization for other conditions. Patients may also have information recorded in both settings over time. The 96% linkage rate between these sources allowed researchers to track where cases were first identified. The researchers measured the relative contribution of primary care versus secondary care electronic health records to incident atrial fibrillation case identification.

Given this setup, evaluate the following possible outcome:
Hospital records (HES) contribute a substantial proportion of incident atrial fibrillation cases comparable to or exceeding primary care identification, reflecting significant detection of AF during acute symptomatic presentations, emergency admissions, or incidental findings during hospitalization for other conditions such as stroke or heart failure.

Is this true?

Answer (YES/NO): YES